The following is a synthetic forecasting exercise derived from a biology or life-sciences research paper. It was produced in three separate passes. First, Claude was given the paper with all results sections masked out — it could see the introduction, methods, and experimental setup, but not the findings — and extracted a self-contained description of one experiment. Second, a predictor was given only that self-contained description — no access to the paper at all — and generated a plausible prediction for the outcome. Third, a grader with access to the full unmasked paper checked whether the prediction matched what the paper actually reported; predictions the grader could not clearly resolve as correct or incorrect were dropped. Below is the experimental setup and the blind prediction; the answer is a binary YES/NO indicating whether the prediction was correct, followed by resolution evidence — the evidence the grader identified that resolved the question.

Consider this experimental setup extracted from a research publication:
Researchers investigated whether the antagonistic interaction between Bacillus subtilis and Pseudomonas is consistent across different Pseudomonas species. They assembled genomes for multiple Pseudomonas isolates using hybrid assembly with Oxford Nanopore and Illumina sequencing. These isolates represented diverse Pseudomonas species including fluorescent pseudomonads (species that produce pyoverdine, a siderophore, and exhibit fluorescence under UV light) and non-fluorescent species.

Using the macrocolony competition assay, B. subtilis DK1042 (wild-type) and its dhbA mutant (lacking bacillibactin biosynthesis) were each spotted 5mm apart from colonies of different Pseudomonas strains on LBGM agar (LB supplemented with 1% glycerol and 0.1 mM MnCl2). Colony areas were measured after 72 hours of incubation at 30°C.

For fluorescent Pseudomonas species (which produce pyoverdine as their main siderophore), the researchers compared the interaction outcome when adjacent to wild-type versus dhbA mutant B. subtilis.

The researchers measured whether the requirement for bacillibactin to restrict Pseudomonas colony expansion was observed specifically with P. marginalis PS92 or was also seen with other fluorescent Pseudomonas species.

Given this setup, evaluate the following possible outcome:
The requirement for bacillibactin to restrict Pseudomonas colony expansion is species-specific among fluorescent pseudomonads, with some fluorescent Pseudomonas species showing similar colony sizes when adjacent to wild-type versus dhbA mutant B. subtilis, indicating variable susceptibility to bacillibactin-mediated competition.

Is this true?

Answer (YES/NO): NO